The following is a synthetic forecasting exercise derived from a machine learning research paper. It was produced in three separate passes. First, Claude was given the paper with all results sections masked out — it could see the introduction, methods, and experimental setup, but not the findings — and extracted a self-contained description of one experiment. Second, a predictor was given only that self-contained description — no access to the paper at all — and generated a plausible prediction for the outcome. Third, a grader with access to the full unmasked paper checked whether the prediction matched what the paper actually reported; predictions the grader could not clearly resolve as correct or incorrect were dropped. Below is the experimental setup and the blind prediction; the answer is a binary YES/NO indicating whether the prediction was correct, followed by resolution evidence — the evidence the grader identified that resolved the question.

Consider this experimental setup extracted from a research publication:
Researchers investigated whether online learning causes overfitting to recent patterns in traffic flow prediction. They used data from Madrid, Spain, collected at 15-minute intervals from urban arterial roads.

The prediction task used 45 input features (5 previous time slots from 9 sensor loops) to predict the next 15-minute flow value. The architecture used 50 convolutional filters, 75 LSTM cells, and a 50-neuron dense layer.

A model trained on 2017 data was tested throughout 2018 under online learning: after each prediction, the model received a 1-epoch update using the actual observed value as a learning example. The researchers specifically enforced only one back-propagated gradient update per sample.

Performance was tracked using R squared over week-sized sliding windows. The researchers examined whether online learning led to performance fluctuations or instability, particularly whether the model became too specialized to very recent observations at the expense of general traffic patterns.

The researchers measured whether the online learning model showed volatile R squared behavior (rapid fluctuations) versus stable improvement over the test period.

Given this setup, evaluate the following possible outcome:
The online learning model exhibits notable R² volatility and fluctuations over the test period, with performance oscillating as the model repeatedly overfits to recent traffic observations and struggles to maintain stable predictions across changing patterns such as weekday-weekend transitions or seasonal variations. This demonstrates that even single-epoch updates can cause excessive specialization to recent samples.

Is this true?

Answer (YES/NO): NO